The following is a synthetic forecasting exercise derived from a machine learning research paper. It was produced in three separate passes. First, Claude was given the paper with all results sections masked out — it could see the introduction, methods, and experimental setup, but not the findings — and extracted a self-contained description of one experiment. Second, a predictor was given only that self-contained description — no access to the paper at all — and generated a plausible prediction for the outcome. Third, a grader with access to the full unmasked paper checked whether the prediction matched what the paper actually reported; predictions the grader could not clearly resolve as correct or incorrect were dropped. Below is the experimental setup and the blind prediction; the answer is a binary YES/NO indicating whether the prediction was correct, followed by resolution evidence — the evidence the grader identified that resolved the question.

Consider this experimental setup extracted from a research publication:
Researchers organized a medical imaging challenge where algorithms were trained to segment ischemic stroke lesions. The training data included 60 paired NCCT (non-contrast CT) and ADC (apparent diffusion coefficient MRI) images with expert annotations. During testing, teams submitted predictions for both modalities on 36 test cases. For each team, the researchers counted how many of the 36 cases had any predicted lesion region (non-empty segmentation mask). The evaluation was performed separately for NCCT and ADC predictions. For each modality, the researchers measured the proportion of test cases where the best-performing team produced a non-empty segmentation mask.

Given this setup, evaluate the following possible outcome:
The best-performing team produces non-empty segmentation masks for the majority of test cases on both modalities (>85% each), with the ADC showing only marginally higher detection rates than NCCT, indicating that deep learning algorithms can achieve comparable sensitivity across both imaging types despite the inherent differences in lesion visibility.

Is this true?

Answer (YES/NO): NO